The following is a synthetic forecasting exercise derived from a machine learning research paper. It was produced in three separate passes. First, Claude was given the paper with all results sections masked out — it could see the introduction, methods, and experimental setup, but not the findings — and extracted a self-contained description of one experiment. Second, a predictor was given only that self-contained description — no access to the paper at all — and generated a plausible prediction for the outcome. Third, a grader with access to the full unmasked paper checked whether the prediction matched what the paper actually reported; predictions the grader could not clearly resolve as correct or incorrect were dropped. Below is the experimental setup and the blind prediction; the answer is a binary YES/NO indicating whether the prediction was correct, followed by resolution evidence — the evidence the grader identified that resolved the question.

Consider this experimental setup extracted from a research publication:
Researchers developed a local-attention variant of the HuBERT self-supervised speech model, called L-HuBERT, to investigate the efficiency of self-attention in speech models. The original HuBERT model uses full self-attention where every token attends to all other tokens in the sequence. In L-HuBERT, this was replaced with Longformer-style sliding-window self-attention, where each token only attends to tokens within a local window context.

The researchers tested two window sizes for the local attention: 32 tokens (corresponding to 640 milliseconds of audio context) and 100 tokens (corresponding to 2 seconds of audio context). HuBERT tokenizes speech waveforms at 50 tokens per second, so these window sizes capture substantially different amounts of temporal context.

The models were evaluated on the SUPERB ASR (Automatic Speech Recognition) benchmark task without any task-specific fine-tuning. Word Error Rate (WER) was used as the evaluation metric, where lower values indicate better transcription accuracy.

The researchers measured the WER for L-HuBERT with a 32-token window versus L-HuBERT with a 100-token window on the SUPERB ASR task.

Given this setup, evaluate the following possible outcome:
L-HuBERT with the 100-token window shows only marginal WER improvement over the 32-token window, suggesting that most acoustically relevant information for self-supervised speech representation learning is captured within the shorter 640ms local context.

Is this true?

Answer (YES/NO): NO